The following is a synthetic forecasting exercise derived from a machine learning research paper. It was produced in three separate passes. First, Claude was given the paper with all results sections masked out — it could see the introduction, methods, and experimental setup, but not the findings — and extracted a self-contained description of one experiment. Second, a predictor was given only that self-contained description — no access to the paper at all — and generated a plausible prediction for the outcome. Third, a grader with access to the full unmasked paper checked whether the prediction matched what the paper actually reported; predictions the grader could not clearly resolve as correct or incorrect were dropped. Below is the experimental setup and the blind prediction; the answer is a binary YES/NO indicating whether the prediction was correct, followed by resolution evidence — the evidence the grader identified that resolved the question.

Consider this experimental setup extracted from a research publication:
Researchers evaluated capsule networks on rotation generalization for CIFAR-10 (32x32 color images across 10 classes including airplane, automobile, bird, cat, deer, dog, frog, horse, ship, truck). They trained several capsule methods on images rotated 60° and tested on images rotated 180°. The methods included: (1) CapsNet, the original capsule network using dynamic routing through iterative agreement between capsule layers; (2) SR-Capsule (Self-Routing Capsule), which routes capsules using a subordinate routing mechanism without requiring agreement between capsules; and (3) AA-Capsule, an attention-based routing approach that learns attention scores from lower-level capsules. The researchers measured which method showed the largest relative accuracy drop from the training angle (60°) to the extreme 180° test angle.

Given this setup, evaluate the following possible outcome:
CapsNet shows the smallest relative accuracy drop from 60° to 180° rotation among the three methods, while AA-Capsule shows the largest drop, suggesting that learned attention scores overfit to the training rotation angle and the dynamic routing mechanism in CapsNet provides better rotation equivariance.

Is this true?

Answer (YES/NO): NO